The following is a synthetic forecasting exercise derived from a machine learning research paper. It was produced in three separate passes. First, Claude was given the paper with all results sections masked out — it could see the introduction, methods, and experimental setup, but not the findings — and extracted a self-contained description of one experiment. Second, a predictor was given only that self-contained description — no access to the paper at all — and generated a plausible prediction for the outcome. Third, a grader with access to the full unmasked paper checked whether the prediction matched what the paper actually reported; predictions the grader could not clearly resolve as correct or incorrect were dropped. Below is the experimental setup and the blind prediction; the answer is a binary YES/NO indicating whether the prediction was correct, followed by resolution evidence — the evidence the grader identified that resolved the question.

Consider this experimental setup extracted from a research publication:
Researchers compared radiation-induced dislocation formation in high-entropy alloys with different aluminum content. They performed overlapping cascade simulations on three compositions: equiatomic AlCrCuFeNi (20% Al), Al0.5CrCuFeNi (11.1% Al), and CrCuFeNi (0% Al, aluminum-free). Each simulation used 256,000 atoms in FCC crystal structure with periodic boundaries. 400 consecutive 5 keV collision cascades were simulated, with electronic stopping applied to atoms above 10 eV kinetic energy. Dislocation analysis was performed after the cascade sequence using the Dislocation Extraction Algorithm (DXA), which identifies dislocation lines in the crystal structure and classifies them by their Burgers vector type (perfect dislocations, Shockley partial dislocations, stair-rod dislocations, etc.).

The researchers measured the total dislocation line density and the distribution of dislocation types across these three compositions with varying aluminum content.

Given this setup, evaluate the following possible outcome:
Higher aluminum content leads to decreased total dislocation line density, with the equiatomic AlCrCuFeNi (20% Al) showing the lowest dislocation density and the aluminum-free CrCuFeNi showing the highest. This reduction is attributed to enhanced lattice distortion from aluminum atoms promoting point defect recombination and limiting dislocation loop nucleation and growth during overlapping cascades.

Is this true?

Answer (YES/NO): NO